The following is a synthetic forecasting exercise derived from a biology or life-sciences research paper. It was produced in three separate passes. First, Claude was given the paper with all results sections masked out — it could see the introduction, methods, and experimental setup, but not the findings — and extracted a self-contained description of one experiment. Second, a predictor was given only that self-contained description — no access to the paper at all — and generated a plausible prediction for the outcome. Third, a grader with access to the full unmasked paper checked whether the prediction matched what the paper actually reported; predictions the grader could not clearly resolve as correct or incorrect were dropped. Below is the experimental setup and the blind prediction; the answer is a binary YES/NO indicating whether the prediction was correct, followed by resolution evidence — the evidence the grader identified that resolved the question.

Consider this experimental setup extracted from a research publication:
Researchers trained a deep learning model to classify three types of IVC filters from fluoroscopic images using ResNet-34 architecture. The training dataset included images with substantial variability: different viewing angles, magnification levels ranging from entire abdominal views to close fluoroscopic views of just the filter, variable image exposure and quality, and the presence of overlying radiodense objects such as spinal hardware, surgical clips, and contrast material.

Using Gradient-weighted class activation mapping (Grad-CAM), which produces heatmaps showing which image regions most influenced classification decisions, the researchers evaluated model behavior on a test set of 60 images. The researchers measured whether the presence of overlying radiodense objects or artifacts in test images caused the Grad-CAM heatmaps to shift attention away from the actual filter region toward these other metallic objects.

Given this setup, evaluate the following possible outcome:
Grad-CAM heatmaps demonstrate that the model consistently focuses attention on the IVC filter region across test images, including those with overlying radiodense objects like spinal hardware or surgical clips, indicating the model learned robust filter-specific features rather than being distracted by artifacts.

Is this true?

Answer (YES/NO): NO